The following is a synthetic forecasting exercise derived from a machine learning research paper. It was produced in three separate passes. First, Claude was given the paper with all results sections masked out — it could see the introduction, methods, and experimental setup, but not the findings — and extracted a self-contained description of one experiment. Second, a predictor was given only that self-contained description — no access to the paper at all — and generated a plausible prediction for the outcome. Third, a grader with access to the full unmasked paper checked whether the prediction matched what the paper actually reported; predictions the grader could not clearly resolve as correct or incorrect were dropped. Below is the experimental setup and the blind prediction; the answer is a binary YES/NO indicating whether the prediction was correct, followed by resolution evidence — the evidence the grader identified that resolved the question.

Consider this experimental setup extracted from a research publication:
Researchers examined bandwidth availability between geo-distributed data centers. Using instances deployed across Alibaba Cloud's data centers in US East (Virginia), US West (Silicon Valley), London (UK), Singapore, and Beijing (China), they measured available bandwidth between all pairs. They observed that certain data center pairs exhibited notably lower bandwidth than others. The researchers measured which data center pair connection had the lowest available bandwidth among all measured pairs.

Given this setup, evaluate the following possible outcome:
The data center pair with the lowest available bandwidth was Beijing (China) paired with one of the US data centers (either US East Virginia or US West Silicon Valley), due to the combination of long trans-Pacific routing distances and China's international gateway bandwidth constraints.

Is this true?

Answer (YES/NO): NO